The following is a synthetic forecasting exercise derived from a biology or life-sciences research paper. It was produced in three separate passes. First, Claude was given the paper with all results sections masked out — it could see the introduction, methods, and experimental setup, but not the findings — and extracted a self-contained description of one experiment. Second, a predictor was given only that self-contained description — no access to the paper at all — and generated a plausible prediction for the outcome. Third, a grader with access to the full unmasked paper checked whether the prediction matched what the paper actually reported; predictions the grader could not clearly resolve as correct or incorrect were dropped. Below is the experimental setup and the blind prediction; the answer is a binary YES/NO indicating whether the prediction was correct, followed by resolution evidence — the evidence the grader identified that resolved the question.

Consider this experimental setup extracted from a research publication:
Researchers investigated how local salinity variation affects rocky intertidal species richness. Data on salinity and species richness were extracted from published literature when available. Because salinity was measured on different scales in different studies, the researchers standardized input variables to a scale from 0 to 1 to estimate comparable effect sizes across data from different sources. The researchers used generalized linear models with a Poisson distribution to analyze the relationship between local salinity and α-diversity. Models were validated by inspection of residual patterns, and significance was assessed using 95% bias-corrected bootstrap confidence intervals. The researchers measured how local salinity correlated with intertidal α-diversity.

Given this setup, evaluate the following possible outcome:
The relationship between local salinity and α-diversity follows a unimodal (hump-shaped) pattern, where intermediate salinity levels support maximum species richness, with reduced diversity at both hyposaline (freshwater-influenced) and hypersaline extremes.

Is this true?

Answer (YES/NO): NO